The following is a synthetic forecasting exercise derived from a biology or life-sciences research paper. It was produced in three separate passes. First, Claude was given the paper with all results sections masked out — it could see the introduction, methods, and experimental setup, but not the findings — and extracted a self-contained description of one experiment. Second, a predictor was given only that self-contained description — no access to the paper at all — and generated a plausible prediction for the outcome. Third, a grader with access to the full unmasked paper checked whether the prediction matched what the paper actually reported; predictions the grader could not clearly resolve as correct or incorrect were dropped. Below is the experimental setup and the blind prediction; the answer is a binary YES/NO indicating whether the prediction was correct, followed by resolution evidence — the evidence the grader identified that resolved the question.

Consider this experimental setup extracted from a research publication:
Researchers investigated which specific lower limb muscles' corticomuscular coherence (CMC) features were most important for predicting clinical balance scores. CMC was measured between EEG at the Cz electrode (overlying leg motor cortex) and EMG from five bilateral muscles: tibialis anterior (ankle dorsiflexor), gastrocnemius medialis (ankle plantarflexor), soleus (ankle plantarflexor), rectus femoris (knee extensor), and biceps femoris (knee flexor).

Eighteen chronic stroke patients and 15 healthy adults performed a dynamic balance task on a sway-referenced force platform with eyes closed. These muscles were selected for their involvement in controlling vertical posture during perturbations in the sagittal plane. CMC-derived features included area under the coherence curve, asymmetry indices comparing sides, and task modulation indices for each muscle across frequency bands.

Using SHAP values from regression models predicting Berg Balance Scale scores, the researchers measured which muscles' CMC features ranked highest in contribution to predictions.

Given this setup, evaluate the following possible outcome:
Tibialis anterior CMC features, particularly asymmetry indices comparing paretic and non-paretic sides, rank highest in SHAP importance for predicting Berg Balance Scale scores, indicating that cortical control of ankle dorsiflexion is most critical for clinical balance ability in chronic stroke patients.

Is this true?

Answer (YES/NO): NO